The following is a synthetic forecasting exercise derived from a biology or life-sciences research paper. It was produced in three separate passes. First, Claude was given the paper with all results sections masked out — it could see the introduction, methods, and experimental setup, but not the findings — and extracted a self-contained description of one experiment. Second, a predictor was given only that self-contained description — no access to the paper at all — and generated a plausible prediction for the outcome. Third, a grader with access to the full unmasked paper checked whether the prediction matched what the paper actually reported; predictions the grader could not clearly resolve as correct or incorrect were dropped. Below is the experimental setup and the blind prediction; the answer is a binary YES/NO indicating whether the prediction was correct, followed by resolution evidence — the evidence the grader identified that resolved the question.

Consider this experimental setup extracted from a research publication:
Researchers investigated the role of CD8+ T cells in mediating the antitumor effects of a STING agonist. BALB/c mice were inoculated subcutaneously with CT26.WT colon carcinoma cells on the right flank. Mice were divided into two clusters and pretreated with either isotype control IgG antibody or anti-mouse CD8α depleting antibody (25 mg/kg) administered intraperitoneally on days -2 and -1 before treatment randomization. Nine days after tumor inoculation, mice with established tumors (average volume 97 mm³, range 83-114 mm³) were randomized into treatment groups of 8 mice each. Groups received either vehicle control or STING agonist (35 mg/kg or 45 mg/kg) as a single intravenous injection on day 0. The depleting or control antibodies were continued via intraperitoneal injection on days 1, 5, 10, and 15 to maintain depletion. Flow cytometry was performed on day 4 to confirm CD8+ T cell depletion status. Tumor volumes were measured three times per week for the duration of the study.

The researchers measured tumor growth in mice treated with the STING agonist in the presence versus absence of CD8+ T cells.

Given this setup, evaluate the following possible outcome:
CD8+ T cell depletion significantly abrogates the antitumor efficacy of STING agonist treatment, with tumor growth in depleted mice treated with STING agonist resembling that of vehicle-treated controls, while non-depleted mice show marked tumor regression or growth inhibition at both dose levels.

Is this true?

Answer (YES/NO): NO